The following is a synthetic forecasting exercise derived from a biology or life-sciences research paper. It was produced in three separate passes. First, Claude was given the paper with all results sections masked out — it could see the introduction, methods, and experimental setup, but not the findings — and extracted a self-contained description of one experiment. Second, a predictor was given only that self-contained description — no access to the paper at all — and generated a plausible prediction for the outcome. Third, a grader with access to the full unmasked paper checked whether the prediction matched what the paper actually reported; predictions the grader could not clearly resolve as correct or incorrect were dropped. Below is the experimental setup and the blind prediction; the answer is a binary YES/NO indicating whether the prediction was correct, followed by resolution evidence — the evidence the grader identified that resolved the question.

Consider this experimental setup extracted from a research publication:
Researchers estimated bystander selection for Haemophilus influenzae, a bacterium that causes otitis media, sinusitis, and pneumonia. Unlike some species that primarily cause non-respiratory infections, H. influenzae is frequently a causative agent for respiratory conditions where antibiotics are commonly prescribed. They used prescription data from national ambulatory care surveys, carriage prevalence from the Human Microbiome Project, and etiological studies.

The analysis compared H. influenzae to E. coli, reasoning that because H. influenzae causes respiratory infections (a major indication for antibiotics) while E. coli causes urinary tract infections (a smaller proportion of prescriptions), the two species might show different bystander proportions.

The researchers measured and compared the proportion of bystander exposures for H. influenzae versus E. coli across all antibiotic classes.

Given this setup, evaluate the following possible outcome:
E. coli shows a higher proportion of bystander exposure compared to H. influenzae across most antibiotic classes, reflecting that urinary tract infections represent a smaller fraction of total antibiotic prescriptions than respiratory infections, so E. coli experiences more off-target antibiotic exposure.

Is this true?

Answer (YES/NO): NO